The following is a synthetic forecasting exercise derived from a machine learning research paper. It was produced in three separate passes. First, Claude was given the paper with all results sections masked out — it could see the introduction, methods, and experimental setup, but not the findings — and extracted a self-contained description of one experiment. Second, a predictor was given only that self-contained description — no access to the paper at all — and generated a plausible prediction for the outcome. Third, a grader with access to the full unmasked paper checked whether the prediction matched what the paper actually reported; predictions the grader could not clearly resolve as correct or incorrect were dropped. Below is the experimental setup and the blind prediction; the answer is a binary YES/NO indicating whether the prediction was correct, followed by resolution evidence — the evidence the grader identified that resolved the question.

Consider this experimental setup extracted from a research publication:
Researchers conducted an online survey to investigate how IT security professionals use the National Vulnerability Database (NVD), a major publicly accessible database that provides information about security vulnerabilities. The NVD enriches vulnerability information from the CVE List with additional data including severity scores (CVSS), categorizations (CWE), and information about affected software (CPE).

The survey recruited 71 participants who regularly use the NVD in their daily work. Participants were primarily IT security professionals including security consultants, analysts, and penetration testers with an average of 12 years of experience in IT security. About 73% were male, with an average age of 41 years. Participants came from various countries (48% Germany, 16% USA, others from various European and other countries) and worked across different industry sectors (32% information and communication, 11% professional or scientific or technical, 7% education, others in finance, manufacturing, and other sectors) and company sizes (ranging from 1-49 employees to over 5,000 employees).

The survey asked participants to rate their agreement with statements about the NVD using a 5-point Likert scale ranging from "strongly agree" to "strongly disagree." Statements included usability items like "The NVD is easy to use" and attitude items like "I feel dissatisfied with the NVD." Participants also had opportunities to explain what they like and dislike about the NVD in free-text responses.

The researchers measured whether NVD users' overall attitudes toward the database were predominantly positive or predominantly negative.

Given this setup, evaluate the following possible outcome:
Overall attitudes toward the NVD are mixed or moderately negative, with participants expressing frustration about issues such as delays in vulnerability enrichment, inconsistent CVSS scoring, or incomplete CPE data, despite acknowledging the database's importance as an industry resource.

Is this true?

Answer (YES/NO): NO